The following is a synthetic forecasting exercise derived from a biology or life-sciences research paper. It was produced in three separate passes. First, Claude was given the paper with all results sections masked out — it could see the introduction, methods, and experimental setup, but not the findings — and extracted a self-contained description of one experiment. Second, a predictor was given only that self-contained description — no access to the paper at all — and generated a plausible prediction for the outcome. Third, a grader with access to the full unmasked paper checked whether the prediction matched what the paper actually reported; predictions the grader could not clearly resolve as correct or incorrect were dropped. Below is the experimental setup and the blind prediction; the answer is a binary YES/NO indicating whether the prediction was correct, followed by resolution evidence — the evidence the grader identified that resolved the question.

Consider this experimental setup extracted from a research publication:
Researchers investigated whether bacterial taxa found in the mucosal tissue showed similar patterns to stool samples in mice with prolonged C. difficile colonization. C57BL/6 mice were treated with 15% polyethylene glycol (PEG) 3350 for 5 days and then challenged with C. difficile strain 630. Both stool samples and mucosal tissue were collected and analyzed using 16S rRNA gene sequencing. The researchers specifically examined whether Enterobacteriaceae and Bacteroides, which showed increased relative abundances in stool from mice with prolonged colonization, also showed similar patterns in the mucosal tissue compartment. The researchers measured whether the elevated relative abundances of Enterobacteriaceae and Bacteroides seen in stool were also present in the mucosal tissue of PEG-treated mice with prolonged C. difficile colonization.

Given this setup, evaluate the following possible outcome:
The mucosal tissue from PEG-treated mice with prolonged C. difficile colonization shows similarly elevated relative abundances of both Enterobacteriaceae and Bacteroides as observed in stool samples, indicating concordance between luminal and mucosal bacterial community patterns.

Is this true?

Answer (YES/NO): YES